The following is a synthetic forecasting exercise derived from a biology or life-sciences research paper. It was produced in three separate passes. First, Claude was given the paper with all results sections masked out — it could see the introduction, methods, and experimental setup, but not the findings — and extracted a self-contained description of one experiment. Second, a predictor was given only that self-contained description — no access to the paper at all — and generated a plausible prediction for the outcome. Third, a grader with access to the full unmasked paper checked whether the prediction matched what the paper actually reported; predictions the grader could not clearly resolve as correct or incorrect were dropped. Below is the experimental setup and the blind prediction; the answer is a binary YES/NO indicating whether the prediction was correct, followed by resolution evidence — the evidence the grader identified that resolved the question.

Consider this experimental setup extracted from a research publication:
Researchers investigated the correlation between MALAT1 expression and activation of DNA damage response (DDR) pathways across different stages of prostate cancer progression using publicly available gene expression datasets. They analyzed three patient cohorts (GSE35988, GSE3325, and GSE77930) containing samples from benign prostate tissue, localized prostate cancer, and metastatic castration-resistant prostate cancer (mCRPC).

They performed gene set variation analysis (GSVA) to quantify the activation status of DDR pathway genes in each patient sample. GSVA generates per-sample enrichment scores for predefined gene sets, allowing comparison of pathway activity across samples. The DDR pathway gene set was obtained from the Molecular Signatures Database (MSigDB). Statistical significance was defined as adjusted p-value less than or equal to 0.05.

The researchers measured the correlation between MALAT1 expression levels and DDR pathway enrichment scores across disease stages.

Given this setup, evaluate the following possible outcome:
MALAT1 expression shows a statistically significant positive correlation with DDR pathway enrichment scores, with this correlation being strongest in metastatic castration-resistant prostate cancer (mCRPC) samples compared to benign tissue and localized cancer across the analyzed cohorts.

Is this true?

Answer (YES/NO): NO